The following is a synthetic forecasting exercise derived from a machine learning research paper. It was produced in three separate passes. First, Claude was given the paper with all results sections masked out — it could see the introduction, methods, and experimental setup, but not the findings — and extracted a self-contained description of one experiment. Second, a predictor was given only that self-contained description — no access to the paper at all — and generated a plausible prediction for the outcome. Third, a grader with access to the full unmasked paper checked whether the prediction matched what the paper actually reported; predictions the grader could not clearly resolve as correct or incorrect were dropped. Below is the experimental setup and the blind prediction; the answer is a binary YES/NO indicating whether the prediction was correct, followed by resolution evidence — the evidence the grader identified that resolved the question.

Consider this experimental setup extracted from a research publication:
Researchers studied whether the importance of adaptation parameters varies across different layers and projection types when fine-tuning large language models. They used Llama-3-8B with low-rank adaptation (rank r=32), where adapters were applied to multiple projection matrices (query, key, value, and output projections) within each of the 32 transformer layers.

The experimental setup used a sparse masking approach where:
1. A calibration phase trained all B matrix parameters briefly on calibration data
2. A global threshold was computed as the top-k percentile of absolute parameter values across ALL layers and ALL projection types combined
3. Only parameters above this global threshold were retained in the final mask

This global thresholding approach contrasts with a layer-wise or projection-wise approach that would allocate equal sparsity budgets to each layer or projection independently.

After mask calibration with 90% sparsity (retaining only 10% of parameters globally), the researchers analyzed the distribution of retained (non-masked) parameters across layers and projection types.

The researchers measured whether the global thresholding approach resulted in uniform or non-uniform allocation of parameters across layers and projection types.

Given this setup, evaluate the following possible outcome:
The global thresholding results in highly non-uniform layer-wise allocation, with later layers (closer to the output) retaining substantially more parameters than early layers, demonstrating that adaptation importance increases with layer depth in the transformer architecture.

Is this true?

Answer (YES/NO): YES